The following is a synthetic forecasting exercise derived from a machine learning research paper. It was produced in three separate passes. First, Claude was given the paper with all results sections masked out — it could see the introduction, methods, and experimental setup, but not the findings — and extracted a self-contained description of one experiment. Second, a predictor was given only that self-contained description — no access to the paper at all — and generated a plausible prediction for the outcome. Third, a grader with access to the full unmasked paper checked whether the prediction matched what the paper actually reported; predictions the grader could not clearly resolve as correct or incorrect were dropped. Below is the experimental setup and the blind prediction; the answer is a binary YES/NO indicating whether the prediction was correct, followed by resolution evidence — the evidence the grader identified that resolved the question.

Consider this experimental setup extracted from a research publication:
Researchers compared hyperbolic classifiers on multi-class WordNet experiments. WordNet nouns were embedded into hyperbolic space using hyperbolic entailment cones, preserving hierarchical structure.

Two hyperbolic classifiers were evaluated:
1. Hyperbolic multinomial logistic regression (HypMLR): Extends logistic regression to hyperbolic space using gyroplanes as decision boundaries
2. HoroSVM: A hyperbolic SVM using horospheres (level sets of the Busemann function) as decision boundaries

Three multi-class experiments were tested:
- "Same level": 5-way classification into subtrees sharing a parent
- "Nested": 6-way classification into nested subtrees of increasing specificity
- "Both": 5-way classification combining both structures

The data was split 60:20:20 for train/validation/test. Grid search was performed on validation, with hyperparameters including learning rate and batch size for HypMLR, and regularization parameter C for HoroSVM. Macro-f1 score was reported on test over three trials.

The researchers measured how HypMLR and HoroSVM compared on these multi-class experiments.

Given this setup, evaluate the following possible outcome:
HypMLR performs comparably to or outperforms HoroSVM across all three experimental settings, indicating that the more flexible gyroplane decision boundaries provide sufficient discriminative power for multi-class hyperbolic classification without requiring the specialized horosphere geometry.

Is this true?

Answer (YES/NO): NO